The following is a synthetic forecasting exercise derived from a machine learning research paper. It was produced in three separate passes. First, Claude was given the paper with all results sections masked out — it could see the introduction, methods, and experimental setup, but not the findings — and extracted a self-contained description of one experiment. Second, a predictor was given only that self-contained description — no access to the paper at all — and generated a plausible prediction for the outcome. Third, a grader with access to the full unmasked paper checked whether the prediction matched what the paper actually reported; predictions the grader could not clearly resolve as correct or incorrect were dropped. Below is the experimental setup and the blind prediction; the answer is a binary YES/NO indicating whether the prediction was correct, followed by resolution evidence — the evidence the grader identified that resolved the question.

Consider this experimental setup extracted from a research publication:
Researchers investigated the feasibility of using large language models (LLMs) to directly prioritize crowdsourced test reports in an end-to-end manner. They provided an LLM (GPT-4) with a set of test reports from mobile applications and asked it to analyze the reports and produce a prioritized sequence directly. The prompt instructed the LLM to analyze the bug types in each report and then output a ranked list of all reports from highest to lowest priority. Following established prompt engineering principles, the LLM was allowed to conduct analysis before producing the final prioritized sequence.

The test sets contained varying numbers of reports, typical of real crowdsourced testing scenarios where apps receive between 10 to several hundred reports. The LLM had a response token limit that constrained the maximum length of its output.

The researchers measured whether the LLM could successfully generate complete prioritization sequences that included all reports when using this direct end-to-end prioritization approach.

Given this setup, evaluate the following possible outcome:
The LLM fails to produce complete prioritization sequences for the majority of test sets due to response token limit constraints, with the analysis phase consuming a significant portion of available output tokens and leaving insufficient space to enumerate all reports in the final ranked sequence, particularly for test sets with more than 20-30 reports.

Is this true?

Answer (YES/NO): NO